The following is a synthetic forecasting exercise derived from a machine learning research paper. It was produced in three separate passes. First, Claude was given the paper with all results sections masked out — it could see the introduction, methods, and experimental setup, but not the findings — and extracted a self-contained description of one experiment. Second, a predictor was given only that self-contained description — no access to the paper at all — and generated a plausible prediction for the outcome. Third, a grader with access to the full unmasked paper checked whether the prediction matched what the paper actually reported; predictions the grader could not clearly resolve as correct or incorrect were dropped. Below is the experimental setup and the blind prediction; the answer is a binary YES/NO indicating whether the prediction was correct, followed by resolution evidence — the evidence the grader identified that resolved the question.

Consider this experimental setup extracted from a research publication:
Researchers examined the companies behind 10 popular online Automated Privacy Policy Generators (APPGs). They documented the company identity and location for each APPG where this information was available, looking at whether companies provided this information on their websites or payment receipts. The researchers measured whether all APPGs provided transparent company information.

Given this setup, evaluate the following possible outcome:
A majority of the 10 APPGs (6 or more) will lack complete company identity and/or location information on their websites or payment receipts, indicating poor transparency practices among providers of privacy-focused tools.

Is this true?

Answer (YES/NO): NO